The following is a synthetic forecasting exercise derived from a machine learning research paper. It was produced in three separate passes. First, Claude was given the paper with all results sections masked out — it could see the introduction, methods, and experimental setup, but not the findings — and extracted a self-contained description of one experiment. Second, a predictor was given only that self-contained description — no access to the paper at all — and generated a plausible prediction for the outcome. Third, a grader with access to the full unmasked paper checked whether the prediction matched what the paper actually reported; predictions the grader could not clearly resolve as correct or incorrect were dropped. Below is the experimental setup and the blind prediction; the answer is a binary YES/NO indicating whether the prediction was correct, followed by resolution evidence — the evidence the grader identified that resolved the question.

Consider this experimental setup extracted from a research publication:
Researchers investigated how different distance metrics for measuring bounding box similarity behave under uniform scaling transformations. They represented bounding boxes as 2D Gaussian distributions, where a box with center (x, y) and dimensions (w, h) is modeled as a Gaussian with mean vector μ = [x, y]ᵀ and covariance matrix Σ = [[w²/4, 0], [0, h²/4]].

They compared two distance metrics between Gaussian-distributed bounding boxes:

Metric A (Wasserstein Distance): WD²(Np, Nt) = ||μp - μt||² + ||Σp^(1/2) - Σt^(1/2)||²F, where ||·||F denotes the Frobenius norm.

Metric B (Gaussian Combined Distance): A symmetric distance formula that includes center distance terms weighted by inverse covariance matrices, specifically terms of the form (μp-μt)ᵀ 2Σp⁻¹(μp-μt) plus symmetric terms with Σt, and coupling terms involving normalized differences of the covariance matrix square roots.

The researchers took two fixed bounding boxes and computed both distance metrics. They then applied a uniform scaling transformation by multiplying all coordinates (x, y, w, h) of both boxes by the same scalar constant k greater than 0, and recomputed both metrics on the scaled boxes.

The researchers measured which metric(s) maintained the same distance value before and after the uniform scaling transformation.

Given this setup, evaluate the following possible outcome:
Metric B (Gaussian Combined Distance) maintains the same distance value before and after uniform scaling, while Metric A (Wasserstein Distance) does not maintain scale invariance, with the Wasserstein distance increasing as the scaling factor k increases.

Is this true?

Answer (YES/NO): YES